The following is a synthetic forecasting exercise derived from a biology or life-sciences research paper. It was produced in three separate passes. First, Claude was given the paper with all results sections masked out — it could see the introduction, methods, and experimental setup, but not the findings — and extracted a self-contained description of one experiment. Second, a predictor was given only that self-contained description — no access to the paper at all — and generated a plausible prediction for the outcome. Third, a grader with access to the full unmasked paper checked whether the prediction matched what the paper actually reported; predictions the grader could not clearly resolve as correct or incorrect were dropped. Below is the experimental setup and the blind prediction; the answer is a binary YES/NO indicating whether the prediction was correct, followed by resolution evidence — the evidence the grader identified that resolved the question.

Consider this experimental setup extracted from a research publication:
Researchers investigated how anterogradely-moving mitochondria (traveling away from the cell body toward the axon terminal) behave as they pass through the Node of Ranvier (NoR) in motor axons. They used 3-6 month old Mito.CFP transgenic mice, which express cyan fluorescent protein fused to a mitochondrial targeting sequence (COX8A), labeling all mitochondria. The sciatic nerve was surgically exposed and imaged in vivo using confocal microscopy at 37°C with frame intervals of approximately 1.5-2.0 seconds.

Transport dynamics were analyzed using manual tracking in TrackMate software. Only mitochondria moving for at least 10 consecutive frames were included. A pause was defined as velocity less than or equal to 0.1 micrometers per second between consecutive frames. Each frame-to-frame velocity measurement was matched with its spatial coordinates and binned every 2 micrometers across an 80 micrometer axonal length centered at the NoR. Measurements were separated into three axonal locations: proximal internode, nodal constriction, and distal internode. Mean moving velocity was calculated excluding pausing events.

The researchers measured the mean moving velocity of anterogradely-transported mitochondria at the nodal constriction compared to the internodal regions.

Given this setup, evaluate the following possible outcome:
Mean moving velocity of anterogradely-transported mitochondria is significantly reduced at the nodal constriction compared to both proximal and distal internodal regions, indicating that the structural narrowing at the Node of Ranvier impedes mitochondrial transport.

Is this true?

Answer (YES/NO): YES